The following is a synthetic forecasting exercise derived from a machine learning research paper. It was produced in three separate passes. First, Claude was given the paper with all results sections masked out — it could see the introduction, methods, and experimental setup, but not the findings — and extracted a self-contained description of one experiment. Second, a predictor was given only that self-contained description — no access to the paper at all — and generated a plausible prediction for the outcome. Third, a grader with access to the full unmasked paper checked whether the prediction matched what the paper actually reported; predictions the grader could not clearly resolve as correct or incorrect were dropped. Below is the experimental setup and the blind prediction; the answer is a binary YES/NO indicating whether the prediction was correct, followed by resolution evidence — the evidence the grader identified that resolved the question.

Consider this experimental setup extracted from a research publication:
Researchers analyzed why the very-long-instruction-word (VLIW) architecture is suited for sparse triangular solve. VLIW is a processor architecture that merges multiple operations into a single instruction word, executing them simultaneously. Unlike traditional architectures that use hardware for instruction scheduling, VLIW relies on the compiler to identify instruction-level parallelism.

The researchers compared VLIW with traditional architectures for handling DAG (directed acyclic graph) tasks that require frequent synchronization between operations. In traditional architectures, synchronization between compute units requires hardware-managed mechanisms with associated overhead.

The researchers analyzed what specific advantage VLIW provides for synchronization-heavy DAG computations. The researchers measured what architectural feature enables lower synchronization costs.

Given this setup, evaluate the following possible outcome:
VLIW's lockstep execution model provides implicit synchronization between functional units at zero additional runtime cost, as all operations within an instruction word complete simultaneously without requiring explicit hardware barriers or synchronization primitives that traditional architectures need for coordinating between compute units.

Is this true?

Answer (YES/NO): YES